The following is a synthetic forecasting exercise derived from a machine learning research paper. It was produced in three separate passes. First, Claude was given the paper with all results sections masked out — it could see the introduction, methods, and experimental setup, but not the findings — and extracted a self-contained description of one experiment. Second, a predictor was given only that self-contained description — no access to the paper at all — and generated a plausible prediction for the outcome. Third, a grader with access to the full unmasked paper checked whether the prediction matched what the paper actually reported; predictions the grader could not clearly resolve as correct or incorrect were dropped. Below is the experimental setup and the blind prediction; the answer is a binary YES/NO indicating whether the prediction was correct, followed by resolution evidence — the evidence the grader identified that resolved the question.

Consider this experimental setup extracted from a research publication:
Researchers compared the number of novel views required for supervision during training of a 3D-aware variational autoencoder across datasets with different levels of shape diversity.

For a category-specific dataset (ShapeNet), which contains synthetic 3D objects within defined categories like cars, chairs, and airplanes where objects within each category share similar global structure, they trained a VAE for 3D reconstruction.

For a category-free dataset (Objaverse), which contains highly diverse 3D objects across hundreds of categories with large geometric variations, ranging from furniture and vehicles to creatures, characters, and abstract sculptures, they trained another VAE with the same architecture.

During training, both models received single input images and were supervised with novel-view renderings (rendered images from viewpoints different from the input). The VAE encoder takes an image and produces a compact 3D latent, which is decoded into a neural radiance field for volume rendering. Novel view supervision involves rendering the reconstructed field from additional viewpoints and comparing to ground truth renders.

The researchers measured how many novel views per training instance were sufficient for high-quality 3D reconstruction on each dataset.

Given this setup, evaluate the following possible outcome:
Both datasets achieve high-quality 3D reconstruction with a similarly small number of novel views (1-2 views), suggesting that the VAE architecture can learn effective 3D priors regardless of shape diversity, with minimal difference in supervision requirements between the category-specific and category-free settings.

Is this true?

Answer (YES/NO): NO